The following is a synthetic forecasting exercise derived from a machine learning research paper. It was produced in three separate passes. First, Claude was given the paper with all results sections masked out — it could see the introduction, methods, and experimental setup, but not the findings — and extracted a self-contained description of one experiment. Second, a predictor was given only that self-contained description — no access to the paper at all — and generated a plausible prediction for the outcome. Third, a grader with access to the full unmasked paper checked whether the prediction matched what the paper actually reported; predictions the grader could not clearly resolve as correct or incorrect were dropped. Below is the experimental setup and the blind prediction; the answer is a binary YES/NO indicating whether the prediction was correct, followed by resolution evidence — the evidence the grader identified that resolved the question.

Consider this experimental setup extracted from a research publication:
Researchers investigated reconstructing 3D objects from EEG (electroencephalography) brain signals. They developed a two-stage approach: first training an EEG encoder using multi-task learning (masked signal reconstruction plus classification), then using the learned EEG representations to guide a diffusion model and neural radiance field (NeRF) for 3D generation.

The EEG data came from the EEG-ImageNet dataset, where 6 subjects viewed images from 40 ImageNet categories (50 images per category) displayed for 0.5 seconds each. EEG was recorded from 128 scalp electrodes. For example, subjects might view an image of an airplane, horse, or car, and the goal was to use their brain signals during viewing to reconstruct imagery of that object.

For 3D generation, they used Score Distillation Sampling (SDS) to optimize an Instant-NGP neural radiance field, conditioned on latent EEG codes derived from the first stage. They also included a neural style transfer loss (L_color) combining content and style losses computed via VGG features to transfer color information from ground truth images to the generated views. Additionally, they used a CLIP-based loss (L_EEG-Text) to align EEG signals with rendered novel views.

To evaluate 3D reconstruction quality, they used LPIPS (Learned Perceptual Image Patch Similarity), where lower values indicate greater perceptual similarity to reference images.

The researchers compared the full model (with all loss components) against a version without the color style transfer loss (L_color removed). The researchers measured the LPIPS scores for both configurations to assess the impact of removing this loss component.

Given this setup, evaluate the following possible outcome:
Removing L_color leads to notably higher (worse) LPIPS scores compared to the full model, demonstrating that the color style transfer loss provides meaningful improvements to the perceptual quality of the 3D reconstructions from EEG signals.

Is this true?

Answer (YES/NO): YES